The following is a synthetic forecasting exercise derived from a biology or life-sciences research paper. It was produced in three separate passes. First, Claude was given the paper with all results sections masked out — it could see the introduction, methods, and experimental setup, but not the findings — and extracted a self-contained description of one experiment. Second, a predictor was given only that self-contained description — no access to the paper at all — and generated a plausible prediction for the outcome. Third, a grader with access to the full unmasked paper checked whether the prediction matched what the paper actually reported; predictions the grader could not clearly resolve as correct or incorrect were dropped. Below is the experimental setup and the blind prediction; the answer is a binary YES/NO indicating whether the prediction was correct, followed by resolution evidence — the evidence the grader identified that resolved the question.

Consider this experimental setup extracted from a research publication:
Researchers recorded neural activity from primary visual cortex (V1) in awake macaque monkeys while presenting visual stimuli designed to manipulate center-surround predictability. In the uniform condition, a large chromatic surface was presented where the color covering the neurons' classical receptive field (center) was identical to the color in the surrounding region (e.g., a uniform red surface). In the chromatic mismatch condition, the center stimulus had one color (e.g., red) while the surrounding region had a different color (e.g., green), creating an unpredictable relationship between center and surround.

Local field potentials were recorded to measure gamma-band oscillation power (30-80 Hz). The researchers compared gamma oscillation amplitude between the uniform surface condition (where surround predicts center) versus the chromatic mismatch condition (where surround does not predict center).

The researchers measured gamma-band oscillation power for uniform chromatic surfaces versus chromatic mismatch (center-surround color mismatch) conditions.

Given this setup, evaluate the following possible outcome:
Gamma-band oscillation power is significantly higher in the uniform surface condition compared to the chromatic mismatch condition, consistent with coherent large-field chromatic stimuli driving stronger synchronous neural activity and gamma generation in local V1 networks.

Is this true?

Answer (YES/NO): YES